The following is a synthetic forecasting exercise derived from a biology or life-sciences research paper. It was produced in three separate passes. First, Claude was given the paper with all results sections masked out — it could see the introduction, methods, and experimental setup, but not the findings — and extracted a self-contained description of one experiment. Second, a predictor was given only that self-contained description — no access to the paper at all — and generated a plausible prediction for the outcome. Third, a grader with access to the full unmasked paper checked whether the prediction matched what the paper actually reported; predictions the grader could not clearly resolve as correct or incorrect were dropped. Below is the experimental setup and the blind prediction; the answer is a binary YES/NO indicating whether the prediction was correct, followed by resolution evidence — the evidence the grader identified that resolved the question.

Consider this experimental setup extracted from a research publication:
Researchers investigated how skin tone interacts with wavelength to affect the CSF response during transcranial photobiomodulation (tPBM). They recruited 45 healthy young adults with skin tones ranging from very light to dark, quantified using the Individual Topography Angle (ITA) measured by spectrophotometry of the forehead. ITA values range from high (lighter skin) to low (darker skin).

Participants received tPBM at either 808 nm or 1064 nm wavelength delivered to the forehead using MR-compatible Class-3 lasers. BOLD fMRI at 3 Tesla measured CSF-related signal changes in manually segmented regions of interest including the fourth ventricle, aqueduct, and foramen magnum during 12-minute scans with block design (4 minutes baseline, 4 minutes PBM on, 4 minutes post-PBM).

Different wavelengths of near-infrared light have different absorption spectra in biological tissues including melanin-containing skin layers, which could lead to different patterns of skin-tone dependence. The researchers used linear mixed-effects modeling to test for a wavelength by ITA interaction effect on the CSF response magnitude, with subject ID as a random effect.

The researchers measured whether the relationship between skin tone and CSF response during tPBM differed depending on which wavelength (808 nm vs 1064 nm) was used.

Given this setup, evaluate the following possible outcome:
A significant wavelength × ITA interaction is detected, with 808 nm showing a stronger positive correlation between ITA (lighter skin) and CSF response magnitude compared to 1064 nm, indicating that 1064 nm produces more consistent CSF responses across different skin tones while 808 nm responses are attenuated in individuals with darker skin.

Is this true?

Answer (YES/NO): NO